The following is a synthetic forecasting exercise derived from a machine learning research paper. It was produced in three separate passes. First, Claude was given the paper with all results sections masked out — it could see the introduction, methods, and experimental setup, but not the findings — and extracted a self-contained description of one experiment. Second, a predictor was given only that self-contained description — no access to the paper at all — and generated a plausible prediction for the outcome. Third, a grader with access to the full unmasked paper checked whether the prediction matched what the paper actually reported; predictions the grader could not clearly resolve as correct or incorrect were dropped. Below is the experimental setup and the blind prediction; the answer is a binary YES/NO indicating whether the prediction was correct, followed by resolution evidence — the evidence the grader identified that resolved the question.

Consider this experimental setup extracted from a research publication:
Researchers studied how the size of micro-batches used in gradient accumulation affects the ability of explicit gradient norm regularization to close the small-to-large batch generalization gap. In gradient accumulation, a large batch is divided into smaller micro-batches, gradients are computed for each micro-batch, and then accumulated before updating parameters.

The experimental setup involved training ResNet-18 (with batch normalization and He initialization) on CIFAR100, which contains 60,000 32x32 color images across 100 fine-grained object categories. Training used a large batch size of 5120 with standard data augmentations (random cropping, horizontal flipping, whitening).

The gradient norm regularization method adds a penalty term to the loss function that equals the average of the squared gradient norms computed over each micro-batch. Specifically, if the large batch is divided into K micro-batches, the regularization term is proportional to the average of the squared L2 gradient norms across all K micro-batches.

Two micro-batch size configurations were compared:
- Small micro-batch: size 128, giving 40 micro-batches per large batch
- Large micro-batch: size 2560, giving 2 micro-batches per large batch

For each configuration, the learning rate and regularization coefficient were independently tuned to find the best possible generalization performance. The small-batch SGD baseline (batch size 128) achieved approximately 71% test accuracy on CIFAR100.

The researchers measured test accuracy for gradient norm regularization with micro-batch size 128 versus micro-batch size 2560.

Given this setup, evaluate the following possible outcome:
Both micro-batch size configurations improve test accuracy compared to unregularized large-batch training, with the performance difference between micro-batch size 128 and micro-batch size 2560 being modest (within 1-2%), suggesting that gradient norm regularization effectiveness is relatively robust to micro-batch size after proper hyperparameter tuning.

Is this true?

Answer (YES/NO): NO